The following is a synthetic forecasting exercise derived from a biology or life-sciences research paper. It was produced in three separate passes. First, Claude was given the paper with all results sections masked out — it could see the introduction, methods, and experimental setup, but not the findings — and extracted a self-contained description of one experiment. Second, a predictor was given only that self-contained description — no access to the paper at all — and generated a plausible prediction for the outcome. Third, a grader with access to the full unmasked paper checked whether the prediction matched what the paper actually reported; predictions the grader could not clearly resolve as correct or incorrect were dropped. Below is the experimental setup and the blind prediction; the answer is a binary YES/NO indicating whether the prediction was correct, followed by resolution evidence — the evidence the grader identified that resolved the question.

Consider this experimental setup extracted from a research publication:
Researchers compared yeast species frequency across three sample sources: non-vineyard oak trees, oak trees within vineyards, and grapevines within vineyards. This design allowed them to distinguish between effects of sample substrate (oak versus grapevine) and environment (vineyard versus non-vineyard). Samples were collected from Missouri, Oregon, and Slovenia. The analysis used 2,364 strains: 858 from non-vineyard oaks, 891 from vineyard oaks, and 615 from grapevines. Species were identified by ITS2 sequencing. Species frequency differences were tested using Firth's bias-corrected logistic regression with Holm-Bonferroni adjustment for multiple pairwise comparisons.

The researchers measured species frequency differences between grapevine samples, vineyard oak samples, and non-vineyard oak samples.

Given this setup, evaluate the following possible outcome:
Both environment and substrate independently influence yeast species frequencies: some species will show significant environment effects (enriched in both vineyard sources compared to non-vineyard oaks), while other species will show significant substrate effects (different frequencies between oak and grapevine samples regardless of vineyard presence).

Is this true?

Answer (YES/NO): NO